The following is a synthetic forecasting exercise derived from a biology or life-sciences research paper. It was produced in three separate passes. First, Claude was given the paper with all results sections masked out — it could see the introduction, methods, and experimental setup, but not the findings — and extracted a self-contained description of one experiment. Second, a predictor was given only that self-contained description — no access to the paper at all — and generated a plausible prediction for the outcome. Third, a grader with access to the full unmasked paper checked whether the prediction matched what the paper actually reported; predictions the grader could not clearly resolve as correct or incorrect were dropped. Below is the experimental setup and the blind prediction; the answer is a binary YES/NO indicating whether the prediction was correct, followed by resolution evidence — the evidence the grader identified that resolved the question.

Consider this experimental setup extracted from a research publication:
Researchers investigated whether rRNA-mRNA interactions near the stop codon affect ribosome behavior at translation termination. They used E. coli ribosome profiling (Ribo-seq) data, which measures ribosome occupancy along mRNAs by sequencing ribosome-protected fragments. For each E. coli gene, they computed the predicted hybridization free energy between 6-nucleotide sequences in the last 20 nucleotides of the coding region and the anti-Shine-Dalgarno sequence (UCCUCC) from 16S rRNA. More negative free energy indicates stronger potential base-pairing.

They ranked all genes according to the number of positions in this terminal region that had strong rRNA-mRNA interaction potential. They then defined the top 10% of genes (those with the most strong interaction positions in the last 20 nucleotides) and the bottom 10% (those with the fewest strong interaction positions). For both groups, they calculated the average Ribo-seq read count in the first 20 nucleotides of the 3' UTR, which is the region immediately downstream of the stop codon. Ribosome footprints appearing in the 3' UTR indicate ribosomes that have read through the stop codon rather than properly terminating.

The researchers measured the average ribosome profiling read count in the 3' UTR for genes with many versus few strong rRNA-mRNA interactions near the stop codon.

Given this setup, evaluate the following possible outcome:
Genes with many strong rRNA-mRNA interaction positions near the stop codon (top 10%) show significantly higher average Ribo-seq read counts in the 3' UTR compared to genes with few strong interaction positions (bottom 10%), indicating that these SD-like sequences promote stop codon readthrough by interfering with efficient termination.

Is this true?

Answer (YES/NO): NO